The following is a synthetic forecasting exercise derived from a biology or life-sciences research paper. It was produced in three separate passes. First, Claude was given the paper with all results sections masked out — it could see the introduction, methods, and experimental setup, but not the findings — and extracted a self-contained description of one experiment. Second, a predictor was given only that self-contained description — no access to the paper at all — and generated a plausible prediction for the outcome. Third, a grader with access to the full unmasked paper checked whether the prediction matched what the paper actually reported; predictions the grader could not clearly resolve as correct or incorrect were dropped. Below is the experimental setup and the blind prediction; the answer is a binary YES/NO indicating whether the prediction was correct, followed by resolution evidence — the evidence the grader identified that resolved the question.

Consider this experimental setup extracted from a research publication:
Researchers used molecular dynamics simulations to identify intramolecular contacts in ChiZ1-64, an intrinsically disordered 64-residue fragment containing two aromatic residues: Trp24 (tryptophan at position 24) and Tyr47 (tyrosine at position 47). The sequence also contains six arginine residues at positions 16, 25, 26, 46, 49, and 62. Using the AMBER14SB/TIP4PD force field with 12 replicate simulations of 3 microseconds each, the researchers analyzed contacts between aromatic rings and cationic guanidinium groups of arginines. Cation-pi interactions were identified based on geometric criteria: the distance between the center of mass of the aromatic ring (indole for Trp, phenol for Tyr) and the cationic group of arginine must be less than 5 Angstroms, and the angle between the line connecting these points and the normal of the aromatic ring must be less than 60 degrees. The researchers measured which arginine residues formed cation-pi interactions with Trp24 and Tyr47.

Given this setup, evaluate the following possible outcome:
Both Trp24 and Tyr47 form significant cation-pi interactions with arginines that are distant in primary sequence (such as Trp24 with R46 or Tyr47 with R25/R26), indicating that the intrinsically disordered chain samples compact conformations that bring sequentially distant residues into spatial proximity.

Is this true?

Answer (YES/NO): NO